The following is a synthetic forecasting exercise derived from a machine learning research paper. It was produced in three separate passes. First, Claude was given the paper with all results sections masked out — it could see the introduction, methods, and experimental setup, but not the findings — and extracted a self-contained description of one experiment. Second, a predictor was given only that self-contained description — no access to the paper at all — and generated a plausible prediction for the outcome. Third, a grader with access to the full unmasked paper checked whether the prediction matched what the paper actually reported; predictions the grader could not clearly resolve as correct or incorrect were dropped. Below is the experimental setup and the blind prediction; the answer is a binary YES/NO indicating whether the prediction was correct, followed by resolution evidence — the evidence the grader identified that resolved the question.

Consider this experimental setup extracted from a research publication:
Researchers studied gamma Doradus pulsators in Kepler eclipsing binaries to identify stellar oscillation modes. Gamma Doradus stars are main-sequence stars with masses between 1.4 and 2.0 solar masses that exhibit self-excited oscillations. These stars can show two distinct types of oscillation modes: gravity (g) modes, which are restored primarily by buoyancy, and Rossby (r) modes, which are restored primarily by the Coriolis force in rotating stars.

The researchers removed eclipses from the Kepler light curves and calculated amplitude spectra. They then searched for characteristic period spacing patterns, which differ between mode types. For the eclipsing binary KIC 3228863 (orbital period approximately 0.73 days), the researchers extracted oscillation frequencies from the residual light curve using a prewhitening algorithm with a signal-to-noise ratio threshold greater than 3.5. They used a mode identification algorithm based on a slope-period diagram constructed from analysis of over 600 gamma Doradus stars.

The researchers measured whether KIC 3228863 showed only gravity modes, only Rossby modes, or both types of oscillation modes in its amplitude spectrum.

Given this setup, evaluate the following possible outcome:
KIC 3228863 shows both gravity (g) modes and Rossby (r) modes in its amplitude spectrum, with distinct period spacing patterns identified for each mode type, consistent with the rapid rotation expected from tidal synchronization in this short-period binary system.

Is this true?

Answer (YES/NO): YES